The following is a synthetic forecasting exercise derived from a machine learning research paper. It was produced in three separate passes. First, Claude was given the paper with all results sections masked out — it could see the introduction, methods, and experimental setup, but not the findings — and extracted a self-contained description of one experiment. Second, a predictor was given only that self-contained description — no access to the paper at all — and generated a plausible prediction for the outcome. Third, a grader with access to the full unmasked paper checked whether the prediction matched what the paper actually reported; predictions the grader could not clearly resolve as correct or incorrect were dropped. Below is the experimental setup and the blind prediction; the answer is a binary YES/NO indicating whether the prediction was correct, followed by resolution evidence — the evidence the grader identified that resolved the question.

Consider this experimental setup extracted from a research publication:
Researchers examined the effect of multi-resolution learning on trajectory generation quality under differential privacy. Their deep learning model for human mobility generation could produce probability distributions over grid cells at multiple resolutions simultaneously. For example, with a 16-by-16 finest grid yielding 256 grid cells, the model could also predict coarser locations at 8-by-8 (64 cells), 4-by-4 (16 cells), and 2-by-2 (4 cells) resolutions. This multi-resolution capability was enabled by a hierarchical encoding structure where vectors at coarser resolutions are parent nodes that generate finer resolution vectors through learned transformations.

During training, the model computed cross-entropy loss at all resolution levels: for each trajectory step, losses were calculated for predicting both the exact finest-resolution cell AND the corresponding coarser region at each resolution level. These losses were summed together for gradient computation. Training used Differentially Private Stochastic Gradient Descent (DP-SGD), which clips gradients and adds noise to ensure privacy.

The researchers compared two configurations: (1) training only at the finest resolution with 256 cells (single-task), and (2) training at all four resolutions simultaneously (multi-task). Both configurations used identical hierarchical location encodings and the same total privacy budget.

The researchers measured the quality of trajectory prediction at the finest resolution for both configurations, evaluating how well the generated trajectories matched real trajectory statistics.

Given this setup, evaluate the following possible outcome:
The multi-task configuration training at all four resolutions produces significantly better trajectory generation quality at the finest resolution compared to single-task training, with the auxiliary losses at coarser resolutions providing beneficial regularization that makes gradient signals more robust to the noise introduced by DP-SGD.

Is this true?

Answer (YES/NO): YES